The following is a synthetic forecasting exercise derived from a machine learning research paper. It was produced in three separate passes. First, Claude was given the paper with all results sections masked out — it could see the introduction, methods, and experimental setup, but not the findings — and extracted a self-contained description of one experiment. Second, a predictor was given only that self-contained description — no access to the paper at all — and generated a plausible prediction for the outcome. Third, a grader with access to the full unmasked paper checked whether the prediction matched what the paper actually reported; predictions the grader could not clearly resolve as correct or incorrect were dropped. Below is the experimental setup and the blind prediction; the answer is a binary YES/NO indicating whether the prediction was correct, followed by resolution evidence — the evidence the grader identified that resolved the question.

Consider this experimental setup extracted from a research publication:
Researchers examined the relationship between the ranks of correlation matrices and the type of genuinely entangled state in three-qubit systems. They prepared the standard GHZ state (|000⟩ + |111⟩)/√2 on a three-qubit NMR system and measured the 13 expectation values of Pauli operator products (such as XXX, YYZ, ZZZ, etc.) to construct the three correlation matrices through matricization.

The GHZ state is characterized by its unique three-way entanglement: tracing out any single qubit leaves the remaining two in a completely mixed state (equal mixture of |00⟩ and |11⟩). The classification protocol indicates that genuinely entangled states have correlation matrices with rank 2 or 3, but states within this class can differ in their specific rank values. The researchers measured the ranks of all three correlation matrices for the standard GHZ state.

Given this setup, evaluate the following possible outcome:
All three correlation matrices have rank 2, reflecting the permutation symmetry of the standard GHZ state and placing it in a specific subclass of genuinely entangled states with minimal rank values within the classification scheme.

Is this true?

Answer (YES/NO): YES